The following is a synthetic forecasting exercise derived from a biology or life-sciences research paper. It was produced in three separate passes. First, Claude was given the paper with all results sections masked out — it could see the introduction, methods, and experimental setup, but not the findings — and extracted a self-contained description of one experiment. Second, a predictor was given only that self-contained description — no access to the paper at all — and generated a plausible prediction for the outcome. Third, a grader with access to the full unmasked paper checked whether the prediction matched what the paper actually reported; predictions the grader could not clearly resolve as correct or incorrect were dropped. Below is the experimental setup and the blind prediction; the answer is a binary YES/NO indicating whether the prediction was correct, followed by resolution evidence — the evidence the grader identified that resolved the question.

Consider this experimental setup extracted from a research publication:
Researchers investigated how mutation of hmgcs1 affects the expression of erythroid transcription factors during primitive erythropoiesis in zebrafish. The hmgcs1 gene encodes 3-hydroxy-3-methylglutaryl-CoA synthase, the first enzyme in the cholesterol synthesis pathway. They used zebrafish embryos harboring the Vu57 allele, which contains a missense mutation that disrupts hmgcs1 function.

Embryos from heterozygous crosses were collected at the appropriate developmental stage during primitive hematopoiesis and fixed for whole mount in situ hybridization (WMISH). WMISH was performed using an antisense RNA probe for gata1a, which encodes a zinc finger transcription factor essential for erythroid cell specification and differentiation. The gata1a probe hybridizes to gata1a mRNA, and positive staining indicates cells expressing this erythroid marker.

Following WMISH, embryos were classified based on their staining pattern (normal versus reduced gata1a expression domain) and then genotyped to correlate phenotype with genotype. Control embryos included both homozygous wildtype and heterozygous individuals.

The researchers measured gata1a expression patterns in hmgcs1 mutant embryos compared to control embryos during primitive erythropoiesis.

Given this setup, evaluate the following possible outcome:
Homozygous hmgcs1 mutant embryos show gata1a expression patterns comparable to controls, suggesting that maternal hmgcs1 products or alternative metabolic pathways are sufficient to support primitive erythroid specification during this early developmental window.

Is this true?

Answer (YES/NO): NO